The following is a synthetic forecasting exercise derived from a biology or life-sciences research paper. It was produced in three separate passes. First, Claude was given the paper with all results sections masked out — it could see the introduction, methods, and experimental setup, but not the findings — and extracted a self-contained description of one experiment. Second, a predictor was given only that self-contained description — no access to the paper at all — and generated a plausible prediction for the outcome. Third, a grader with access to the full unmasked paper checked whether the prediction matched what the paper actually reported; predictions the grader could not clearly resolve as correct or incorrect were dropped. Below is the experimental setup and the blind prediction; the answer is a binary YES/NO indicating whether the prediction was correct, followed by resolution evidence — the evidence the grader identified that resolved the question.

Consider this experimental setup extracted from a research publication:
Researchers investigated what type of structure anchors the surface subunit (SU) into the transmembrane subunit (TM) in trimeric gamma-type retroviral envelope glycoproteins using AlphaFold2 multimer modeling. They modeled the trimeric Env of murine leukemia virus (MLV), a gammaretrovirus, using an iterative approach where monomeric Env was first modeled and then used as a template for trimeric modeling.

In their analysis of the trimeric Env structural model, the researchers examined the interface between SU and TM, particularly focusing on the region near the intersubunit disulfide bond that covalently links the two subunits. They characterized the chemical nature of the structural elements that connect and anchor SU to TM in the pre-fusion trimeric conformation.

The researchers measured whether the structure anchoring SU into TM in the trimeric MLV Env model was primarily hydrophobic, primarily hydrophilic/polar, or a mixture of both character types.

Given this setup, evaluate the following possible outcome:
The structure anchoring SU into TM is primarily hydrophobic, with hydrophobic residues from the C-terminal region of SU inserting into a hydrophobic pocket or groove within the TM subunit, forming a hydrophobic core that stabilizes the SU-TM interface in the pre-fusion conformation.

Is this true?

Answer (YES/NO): NO